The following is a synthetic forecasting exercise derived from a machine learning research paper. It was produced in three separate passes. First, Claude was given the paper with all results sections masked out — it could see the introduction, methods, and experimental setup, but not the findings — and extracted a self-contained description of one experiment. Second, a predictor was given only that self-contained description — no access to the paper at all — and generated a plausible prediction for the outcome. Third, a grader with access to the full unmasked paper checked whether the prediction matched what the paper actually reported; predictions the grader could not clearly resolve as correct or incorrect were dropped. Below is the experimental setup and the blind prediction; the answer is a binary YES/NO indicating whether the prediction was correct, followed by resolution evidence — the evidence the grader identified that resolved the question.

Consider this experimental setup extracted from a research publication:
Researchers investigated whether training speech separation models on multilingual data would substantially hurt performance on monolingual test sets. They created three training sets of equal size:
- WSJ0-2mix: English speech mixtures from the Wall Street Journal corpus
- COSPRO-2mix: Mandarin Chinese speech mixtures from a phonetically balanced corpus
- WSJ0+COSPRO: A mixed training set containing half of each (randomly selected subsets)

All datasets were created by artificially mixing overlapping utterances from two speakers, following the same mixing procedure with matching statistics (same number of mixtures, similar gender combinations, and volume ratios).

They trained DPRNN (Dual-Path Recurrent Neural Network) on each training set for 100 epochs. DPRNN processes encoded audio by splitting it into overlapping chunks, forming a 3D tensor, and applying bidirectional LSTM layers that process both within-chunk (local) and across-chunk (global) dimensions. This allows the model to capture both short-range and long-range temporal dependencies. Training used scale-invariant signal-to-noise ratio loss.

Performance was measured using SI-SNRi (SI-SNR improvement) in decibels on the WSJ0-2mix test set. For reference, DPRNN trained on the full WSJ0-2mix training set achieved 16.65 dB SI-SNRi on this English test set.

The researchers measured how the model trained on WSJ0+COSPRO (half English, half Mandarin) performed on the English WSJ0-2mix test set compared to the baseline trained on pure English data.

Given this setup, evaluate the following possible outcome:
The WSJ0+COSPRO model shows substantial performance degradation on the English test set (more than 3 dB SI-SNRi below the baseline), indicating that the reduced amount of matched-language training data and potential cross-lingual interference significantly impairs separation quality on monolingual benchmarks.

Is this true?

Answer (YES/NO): NO